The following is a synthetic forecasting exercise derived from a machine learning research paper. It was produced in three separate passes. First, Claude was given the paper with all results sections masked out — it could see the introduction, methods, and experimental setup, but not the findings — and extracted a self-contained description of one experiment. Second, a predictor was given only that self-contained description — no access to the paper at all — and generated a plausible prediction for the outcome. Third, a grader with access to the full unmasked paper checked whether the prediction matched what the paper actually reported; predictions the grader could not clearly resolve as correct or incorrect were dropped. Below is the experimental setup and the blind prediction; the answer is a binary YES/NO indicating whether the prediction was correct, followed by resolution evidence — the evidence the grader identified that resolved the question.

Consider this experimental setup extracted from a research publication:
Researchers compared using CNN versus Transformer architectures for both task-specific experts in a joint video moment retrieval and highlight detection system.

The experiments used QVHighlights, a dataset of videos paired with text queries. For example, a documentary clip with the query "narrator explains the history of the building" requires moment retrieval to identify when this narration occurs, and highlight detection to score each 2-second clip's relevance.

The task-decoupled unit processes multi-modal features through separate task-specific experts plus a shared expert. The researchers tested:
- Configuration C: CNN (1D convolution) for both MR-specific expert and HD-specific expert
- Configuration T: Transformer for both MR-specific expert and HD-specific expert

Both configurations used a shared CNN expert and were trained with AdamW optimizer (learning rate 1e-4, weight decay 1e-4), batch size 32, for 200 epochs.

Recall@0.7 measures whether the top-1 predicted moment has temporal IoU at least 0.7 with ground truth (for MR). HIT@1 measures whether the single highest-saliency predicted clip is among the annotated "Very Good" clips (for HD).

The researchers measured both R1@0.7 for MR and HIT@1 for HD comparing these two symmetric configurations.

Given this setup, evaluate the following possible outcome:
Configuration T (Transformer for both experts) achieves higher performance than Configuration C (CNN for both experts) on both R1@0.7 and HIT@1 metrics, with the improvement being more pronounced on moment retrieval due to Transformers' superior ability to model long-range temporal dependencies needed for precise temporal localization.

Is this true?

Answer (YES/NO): NO